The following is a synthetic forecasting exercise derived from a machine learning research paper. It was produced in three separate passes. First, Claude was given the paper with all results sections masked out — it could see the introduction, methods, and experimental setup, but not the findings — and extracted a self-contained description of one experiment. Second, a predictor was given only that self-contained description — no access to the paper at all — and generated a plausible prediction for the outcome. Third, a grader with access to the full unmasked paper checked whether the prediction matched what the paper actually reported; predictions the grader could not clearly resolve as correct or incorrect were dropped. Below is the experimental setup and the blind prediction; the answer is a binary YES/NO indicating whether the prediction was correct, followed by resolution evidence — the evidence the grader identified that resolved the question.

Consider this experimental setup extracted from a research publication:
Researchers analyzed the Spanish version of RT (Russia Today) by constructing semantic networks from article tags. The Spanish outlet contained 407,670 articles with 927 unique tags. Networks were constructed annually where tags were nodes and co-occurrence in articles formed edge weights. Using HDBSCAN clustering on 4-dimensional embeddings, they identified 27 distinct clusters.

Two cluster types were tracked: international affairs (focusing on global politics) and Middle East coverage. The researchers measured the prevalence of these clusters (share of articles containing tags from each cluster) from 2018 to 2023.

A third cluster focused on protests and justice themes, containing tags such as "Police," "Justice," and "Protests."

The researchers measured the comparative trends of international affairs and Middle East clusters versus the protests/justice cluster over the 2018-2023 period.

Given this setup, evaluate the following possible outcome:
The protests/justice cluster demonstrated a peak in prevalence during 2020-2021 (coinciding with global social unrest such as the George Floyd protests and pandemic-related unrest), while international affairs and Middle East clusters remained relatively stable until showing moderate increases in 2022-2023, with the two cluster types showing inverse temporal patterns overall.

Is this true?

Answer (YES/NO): NO